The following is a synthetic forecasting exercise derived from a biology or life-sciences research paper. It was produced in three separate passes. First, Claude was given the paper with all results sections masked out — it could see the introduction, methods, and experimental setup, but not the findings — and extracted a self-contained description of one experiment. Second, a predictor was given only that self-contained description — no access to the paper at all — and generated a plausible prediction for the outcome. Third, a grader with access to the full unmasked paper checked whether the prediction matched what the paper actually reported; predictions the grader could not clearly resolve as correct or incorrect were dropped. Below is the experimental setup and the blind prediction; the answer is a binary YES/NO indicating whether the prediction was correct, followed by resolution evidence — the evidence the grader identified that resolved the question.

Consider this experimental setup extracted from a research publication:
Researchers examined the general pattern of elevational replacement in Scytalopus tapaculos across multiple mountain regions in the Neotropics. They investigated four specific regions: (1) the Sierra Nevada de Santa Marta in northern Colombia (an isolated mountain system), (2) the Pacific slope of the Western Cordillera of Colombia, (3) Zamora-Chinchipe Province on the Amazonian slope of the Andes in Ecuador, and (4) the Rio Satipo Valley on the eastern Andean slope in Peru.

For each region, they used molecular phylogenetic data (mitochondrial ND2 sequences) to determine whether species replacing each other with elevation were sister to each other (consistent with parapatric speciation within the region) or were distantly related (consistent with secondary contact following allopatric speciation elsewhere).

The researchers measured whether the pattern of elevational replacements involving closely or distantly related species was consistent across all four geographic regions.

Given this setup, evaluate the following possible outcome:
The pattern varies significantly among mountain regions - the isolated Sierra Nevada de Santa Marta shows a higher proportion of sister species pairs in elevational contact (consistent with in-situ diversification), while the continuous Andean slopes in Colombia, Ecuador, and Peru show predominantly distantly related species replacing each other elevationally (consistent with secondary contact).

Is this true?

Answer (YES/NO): NO